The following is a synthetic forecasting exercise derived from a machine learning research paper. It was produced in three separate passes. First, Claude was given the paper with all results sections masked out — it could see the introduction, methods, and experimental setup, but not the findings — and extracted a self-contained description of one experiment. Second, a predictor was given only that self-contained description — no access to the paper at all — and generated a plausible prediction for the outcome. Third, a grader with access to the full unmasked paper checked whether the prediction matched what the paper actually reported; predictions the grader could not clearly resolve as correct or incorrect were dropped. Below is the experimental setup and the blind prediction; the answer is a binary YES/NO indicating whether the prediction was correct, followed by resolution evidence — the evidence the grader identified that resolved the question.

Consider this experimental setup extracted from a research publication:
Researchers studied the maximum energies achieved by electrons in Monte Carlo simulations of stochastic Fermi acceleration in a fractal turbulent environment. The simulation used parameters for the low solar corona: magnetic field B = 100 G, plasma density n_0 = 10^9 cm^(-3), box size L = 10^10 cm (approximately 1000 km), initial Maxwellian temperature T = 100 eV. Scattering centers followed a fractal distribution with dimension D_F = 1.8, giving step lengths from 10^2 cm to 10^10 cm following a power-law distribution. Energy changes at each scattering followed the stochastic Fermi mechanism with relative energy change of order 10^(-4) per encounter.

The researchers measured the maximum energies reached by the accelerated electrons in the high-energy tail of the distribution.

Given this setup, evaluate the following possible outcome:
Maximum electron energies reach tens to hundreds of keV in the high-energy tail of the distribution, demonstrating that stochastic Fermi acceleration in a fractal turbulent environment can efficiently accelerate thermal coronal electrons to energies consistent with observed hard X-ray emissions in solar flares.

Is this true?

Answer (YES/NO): NO